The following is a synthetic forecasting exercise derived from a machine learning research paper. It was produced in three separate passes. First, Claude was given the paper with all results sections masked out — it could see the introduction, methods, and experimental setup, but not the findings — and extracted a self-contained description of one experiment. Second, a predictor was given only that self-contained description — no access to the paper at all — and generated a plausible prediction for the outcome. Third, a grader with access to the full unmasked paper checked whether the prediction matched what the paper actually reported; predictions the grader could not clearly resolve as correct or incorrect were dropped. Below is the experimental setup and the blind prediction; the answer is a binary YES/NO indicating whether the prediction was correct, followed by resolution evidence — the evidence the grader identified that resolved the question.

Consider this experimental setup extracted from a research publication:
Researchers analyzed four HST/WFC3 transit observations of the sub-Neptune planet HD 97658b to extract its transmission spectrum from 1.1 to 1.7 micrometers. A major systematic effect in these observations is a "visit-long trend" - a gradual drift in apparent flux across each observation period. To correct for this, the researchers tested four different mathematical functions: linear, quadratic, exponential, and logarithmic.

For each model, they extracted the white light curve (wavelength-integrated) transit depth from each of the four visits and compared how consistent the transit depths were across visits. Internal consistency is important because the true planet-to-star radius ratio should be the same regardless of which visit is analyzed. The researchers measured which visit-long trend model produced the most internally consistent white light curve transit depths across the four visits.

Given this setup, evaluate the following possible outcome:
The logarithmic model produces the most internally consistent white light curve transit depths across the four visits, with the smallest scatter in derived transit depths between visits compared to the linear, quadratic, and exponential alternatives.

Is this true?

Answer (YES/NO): YES